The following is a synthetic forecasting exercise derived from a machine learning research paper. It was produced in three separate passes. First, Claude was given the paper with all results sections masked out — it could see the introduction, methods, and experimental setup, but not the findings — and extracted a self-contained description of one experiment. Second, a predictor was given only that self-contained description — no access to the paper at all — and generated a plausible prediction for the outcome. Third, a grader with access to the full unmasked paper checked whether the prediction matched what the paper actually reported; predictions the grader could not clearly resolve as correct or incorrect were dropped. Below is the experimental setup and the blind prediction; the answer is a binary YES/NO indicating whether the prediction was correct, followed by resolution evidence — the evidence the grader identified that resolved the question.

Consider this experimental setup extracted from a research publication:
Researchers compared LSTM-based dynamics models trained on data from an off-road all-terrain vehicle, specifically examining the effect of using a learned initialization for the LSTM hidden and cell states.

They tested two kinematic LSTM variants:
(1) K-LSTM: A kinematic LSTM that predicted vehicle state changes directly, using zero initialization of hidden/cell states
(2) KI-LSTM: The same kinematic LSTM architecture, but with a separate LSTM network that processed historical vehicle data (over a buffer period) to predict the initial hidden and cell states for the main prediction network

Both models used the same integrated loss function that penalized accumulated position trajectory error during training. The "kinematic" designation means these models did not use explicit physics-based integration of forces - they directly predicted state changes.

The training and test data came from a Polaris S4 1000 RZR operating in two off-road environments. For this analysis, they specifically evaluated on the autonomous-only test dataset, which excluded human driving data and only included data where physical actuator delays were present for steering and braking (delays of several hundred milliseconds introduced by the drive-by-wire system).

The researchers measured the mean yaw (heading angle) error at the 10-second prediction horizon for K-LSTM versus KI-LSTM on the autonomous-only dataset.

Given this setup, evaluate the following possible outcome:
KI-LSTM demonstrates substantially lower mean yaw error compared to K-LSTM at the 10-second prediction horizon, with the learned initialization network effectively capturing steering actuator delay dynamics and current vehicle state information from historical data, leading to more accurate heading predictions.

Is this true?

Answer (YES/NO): NO